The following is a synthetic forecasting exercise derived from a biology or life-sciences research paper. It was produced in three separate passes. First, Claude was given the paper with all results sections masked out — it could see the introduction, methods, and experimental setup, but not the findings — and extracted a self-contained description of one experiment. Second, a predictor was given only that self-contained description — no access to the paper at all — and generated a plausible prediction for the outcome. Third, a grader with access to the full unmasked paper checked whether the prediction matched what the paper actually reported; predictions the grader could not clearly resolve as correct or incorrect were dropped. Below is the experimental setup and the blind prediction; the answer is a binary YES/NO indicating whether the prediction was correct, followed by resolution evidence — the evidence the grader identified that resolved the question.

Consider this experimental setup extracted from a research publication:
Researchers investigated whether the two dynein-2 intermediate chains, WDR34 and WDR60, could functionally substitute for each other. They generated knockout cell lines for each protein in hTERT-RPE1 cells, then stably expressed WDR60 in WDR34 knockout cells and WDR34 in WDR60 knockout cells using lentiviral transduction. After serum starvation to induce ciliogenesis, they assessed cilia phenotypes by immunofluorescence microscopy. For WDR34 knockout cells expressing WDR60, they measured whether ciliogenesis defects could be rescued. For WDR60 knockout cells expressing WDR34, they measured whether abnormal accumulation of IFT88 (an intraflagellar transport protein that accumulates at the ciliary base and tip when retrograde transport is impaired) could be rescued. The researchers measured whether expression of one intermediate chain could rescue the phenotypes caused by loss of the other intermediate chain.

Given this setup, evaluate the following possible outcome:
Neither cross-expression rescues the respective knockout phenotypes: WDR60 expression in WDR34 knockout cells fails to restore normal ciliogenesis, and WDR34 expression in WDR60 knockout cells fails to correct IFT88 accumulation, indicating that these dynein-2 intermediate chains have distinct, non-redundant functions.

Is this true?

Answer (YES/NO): YES